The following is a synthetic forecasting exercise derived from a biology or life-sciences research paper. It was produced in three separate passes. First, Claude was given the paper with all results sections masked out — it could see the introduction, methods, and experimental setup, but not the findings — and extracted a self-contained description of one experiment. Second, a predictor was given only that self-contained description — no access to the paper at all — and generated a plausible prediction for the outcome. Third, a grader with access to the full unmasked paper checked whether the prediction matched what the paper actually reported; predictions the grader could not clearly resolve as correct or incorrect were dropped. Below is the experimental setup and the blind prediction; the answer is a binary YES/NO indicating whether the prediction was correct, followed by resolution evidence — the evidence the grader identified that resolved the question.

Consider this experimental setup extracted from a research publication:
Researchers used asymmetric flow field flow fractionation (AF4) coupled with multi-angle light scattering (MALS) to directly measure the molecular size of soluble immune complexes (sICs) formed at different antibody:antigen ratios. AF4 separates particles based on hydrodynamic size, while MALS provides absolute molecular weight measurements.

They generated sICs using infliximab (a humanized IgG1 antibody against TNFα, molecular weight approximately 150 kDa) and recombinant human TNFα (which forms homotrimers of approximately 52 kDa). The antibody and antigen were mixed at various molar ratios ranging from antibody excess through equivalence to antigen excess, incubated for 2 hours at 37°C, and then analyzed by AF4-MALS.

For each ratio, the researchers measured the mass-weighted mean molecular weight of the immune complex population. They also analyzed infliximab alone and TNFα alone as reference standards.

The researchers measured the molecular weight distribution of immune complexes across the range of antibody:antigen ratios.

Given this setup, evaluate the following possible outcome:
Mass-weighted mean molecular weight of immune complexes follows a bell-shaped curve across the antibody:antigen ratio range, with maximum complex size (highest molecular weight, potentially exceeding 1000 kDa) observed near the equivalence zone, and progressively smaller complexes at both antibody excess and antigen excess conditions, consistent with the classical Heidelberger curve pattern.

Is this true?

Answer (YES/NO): YES